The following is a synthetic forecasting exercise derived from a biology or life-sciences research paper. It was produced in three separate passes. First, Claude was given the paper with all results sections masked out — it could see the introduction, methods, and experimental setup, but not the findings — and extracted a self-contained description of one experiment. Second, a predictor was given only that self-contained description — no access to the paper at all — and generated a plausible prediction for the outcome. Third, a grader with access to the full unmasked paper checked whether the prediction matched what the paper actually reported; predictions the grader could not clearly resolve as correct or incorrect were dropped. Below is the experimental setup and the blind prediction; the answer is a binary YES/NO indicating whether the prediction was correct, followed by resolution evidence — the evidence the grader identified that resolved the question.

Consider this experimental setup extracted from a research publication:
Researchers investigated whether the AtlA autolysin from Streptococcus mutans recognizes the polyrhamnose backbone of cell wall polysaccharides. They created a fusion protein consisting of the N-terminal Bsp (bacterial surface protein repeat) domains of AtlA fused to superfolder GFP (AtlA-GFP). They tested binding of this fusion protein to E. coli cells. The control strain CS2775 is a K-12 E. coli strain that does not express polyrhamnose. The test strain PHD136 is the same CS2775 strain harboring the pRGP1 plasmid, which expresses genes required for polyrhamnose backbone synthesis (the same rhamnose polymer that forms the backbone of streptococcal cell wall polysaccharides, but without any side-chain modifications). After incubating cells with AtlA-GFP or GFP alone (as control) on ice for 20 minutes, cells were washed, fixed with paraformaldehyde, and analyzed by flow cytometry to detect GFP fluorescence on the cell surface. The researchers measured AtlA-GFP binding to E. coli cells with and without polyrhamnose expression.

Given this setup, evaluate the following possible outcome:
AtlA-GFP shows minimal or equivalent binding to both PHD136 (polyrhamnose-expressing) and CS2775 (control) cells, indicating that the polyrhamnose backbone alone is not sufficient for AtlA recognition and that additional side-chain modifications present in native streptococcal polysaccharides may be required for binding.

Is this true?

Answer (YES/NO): NO